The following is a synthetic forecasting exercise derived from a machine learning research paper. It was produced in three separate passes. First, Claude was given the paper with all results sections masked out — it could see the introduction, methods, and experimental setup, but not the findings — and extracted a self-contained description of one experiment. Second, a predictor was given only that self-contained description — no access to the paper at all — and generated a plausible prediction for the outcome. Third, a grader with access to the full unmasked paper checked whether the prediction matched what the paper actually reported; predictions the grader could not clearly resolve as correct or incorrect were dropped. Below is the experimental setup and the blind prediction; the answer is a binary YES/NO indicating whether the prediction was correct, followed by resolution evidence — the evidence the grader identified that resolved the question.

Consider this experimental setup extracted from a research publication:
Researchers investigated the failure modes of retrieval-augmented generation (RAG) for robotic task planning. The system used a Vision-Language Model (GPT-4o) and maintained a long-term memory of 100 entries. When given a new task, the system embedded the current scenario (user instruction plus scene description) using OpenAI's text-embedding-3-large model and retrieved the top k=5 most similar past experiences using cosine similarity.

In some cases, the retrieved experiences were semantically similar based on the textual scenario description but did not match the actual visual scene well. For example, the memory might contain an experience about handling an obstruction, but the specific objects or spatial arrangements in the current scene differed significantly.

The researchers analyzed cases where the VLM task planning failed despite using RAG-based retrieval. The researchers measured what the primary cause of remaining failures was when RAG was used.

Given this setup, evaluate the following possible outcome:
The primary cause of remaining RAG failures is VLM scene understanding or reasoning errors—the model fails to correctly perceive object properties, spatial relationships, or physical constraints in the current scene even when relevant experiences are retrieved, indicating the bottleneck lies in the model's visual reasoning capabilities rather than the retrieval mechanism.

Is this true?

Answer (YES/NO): NO